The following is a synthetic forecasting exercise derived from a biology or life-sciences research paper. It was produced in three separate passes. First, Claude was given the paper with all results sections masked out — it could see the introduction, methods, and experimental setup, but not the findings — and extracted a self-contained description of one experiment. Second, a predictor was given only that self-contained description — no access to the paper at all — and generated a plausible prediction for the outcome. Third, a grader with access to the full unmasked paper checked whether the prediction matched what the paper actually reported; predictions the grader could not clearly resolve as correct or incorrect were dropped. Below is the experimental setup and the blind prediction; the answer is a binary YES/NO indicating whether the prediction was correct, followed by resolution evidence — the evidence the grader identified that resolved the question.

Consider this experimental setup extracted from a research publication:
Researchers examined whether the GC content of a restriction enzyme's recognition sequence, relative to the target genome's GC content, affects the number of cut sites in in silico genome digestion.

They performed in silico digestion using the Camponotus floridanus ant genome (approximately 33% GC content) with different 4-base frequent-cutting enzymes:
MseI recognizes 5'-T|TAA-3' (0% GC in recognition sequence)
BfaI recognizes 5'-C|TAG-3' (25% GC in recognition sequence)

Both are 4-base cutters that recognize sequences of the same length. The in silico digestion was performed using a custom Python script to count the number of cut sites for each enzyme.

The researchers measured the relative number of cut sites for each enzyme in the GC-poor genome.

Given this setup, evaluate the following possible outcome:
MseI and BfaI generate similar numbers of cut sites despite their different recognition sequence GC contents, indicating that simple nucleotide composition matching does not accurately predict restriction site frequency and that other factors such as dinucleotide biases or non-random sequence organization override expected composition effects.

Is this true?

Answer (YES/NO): NO